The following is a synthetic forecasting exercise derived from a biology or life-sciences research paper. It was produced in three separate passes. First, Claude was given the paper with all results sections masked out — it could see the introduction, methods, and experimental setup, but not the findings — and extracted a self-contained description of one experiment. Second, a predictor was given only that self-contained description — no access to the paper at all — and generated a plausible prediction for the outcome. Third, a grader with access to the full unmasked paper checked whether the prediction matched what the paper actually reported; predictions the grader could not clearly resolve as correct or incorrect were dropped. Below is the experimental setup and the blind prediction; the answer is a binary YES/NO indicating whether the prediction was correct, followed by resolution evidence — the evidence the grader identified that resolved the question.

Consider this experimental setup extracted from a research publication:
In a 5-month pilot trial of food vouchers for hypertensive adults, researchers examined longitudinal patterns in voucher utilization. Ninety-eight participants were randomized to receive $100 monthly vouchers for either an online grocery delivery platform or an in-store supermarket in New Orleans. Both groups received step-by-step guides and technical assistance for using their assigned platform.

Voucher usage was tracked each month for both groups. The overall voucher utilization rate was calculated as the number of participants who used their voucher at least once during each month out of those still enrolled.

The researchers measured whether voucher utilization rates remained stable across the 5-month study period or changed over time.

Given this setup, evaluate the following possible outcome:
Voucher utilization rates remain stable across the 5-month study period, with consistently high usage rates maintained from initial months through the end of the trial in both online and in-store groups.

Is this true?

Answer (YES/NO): NO